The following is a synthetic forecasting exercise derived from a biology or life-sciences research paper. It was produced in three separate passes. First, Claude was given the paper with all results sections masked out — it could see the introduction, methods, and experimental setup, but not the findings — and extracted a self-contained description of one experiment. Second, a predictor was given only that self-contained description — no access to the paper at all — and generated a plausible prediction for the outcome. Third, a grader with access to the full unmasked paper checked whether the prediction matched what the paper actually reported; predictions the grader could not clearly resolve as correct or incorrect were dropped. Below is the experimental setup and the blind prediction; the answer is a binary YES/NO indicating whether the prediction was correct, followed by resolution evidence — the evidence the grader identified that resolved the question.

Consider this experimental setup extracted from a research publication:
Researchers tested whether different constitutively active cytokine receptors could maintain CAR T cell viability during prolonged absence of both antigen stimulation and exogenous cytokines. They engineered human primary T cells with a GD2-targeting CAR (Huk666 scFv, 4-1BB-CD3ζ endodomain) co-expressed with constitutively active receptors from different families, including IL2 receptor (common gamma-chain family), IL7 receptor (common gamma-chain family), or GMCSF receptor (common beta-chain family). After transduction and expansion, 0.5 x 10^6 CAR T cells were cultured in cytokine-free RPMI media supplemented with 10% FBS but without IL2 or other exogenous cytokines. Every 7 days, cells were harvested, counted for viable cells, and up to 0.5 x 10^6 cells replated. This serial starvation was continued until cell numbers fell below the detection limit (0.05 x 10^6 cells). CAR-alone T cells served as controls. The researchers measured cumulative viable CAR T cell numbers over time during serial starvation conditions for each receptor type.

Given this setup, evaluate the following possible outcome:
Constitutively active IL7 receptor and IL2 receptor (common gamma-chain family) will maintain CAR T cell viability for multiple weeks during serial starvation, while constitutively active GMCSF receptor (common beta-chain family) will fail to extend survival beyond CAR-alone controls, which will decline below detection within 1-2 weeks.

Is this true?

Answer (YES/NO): NO